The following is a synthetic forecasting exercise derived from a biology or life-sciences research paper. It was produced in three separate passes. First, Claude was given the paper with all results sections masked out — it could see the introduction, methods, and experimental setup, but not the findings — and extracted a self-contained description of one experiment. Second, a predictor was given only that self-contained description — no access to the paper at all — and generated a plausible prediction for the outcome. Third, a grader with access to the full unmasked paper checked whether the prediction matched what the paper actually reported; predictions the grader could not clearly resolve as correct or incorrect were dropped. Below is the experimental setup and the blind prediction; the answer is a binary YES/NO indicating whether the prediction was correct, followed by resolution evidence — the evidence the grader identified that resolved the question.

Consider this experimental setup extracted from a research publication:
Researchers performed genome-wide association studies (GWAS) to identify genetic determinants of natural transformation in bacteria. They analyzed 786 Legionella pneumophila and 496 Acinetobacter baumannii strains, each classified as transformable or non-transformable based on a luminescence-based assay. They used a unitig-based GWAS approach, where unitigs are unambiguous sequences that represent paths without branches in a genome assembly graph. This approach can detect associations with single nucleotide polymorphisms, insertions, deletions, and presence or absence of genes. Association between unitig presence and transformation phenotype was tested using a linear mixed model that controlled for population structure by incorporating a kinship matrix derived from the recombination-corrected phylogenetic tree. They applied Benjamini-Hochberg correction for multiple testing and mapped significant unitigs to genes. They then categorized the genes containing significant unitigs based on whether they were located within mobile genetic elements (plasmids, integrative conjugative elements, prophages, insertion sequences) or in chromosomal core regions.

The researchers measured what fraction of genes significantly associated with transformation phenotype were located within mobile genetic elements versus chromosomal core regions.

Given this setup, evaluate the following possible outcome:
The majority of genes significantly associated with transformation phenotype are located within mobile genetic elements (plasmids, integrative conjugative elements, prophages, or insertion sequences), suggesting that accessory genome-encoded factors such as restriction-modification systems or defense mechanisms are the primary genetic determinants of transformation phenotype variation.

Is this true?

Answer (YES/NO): YES